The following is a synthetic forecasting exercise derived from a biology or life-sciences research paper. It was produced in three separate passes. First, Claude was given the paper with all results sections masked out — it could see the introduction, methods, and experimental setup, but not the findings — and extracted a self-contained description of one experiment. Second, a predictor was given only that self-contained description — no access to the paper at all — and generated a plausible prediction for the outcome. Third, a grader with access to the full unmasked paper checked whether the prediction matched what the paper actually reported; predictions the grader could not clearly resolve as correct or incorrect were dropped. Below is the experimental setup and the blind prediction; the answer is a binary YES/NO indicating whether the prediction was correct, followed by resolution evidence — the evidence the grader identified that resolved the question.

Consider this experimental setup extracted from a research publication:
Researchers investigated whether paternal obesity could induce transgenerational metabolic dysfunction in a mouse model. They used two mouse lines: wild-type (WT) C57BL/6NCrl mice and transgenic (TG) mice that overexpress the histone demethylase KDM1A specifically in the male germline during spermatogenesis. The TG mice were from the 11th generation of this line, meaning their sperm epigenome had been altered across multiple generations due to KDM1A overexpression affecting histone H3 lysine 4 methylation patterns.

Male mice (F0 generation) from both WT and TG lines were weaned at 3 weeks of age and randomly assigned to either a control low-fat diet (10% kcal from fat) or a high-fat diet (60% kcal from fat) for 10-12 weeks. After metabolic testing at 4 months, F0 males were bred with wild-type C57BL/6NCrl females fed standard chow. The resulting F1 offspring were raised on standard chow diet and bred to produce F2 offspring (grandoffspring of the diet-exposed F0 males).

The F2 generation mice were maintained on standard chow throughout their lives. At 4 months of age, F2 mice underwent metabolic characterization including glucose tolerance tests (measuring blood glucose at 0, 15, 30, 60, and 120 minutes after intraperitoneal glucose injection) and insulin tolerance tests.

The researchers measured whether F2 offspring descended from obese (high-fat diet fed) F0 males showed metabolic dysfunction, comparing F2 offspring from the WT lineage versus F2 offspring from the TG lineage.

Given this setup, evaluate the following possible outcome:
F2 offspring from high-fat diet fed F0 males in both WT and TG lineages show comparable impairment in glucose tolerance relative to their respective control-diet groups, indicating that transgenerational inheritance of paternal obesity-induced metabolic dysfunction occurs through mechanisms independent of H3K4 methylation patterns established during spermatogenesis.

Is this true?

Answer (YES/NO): NO